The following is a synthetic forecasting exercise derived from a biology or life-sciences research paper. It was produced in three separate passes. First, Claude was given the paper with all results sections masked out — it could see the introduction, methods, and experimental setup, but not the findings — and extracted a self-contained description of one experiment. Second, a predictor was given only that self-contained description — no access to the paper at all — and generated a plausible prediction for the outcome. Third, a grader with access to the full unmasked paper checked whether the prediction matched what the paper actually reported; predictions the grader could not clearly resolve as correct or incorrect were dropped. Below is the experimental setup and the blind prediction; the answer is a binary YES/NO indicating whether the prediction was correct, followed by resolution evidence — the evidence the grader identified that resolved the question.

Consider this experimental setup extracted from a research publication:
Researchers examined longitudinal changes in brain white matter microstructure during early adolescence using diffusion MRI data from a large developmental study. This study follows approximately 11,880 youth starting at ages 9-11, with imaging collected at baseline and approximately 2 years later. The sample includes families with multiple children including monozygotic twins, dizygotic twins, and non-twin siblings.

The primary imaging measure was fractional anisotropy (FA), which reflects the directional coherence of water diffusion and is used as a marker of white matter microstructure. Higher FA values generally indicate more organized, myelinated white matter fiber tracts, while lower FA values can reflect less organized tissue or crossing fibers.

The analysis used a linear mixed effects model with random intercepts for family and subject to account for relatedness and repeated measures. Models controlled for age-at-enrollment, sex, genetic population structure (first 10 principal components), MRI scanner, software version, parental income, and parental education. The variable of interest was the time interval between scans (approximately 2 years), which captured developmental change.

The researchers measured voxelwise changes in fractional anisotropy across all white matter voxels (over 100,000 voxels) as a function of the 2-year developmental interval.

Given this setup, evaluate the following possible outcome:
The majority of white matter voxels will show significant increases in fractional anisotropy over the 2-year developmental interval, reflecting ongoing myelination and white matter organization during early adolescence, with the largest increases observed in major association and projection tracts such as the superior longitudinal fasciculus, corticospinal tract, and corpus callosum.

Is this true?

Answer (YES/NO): NO